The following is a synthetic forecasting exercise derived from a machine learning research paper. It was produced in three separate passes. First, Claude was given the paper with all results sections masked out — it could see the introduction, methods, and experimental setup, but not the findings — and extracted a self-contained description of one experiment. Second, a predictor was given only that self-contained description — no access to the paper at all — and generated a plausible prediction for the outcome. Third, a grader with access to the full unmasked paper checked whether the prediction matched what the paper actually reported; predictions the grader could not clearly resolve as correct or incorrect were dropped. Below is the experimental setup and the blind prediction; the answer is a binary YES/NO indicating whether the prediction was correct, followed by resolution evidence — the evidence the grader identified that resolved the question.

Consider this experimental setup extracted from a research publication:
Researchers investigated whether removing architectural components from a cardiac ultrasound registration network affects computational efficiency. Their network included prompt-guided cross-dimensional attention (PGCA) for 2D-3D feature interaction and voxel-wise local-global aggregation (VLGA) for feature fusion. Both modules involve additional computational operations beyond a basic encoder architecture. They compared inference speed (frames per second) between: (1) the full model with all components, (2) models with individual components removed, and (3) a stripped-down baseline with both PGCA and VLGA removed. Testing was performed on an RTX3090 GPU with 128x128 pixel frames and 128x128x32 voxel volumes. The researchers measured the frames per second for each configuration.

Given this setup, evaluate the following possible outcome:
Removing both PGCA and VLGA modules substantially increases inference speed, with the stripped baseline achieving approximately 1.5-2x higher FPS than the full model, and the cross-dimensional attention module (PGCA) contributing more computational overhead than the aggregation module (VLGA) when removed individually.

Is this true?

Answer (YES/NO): NO